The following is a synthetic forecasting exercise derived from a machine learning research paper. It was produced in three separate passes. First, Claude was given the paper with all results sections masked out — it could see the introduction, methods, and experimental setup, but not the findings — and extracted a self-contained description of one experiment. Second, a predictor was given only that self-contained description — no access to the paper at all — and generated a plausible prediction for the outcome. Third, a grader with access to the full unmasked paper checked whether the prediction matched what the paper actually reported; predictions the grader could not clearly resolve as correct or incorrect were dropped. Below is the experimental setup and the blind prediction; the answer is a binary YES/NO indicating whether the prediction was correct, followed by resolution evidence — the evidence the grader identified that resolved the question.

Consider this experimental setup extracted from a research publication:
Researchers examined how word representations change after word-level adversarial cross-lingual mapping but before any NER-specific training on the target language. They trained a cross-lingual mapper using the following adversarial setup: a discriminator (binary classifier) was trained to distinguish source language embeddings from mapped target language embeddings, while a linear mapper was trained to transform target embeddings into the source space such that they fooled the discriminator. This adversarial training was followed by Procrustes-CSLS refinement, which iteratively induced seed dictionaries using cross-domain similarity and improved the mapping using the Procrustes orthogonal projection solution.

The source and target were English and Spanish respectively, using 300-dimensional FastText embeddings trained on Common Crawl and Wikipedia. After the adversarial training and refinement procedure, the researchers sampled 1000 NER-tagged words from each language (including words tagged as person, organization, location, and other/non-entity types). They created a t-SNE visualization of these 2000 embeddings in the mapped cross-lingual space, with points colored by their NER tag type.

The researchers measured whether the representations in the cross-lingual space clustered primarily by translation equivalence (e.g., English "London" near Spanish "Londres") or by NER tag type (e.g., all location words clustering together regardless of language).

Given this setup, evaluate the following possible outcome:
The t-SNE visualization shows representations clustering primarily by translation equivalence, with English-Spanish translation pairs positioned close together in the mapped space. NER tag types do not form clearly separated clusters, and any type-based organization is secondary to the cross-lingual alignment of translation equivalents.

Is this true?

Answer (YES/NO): YES